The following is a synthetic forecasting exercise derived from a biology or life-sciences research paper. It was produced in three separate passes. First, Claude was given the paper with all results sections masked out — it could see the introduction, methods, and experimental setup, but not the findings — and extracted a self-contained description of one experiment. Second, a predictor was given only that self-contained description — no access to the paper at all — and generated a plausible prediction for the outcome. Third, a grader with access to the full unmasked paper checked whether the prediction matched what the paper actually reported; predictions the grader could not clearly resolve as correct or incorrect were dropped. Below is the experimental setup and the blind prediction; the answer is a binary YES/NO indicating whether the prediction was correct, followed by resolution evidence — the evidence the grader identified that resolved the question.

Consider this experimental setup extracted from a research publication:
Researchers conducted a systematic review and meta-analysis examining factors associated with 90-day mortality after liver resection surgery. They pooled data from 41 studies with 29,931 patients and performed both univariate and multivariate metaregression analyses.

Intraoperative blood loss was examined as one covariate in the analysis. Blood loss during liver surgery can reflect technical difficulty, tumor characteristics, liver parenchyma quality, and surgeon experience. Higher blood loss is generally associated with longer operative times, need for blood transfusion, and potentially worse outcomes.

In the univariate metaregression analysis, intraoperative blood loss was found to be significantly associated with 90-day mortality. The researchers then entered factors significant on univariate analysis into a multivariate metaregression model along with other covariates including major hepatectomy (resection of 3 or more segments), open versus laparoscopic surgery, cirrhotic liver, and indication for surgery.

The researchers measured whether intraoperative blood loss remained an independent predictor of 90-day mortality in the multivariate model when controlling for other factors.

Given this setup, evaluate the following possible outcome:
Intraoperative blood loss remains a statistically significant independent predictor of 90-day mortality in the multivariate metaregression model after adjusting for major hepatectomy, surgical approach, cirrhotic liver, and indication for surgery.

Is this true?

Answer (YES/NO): NO